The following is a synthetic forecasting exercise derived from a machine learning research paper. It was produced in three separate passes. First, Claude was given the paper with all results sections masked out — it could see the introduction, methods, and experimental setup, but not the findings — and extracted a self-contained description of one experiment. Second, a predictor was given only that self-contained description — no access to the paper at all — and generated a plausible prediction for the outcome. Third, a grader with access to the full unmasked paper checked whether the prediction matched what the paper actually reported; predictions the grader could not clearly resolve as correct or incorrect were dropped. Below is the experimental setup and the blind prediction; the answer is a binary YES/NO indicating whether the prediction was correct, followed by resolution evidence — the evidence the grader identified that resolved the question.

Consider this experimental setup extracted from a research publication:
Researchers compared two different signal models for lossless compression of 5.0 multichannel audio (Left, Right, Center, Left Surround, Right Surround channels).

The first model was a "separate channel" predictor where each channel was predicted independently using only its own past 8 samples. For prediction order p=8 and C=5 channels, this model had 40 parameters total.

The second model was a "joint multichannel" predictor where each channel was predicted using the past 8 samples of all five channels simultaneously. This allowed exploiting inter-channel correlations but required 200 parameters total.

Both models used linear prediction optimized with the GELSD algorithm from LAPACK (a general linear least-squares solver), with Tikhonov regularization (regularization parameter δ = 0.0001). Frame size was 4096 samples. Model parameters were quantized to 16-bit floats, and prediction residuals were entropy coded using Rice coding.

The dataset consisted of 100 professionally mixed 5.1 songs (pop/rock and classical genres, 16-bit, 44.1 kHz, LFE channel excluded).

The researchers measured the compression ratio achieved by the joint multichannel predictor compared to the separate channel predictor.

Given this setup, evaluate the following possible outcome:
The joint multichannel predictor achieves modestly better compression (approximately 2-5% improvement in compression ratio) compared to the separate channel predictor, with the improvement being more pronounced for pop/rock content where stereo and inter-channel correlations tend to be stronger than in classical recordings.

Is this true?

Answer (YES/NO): NO